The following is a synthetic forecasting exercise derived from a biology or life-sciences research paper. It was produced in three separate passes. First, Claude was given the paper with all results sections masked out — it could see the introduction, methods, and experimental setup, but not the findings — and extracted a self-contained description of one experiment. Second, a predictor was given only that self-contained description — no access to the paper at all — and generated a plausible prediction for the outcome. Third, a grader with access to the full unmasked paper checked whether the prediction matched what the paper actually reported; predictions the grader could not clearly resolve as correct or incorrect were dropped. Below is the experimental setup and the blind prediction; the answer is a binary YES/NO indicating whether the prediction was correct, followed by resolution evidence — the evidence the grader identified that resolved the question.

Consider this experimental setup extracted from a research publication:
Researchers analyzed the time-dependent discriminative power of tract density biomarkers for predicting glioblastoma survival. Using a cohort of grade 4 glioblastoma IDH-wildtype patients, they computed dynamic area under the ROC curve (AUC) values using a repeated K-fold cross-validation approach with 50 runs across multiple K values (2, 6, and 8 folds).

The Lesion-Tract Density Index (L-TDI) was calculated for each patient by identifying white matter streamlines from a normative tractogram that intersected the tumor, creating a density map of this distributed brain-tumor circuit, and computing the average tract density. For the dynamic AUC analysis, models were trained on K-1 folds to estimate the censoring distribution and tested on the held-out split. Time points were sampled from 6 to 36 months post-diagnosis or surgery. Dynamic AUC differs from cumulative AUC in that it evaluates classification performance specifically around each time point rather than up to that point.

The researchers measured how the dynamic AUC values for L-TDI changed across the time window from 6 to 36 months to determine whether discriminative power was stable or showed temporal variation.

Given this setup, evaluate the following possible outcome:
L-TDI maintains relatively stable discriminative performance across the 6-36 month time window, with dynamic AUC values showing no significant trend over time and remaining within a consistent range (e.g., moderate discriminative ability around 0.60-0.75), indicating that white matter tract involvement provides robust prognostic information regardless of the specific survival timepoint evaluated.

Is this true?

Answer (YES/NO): NO